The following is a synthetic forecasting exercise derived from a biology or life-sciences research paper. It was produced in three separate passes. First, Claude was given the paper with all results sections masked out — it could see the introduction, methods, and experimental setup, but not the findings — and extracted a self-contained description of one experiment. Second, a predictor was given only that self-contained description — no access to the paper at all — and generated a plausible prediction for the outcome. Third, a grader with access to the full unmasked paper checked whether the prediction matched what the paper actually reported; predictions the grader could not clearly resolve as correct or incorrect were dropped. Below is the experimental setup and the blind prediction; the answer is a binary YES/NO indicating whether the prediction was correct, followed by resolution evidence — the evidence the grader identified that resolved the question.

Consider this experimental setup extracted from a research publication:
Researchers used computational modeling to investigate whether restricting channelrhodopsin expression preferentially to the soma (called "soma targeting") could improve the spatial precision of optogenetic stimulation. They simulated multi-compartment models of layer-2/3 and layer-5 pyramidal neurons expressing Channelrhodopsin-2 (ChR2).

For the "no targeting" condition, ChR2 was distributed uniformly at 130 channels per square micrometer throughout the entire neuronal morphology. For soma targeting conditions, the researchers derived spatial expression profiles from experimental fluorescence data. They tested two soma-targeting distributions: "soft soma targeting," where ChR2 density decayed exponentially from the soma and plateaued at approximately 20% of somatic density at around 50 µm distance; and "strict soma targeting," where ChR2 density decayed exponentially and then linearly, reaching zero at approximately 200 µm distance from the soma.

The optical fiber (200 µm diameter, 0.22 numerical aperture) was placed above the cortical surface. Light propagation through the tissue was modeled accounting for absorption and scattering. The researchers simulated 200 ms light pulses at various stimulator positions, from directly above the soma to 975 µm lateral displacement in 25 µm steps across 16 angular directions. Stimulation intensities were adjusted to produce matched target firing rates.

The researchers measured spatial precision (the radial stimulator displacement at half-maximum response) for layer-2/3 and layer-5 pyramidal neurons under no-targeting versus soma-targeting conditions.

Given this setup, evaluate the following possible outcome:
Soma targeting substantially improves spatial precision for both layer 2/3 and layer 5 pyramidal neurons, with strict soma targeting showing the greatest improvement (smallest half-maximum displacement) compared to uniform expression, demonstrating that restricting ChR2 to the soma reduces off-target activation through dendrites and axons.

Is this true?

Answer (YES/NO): NO